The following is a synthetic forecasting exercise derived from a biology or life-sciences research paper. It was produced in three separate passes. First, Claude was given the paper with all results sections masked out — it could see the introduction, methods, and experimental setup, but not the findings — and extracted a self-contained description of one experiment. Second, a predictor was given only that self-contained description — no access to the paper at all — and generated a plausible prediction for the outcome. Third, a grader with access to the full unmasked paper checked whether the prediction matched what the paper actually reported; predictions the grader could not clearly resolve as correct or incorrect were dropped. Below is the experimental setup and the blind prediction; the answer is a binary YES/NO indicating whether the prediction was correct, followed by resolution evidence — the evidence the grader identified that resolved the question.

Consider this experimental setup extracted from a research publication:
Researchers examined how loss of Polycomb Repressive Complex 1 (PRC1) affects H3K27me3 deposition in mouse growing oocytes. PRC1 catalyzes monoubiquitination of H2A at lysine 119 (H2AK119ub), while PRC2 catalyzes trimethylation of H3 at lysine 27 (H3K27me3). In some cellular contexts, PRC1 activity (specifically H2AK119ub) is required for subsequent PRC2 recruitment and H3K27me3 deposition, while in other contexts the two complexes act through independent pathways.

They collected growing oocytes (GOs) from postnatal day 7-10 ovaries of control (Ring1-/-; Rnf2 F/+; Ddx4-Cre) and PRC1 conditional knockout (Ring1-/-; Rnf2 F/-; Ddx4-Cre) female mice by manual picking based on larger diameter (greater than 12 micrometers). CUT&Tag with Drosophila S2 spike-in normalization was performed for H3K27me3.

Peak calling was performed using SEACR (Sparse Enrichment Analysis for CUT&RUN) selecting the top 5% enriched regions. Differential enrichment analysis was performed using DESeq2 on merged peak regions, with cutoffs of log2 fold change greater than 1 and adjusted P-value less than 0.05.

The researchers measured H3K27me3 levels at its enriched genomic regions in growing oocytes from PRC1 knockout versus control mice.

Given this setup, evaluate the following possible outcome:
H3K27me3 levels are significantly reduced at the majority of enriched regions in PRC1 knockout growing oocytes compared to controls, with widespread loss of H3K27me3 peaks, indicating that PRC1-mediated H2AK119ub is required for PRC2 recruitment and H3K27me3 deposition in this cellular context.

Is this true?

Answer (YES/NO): NO